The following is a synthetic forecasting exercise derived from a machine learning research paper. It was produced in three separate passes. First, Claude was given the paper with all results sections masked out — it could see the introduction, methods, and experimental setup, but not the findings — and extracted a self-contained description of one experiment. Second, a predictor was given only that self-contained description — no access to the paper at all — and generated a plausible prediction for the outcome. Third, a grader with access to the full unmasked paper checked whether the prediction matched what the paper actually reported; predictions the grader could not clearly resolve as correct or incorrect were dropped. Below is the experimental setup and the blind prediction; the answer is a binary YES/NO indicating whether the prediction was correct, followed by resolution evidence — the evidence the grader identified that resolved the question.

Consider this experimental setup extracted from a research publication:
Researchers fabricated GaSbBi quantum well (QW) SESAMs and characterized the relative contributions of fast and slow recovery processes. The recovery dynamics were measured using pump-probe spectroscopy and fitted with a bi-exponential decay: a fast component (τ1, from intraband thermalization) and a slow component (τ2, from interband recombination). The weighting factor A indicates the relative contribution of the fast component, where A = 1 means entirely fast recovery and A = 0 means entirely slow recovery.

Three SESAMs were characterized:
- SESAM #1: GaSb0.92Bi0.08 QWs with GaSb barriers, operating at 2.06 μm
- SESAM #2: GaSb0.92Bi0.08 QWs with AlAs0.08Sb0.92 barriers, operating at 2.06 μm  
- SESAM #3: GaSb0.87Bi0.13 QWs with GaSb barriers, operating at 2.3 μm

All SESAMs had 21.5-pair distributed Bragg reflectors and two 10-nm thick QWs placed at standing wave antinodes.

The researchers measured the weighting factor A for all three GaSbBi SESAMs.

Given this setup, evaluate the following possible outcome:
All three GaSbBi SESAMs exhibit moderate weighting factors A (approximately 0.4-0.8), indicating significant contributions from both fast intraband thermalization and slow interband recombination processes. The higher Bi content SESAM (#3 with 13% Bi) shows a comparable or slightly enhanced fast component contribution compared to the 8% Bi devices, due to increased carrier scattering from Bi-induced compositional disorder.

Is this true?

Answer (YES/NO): NO